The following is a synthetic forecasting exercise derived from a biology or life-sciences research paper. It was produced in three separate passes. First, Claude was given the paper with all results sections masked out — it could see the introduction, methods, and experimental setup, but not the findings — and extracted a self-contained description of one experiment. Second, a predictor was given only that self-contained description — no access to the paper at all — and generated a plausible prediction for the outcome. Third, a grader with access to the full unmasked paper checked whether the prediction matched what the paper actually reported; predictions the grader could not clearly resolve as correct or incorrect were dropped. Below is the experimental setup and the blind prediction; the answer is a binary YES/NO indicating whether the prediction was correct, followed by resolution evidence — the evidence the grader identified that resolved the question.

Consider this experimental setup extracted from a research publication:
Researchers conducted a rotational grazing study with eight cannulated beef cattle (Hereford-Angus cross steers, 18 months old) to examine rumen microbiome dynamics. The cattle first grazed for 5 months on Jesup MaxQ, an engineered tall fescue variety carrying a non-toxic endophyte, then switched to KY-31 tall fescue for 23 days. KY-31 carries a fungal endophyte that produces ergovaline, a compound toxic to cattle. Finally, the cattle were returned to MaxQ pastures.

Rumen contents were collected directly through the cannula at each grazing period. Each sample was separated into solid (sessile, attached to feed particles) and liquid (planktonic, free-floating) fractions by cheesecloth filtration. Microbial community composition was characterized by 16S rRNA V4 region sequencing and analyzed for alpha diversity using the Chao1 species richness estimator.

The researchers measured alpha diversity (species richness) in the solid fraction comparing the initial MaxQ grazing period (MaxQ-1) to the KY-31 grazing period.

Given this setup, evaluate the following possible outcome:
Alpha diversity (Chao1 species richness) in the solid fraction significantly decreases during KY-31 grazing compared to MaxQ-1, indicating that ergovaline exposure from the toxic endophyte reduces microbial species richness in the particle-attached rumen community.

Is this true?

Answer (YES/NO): YES